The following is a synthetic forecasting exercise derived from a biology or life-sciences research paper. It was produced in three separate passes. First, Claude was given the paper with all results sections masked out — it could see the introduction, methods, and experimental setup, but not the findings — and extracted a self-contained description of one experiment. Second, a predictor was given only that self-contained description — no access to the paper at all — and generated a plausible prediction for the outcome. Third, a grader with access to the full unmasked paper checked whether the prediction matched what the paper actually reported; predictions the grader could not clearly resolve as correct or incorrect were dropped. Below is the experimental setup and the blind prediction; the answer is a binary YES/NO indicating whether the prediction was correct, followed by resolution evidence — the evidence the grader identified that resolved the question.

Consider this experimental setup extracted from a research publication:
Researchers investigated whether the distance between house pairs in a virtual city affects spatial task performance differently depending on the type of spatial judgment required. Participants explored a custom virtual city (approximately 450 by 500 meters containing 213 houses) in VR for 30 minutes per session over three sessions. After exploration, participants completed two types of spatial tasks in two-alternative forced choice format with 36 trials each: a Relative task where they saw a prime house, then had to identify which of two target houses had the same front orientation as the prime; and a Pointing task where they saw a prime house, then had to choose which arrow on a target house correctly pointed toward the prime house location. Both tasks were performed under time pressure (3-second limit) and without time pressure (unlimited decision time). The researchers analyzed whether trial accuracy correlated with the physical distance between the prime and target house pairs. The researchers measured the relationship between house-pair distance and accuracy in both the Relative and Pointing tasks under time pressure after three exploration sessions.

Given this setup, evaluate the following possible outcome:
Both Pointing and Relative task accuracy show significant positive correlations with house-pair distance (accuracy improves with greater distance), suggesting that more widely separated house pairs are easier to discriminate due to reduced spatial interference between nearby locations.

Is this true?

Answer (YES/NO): NO